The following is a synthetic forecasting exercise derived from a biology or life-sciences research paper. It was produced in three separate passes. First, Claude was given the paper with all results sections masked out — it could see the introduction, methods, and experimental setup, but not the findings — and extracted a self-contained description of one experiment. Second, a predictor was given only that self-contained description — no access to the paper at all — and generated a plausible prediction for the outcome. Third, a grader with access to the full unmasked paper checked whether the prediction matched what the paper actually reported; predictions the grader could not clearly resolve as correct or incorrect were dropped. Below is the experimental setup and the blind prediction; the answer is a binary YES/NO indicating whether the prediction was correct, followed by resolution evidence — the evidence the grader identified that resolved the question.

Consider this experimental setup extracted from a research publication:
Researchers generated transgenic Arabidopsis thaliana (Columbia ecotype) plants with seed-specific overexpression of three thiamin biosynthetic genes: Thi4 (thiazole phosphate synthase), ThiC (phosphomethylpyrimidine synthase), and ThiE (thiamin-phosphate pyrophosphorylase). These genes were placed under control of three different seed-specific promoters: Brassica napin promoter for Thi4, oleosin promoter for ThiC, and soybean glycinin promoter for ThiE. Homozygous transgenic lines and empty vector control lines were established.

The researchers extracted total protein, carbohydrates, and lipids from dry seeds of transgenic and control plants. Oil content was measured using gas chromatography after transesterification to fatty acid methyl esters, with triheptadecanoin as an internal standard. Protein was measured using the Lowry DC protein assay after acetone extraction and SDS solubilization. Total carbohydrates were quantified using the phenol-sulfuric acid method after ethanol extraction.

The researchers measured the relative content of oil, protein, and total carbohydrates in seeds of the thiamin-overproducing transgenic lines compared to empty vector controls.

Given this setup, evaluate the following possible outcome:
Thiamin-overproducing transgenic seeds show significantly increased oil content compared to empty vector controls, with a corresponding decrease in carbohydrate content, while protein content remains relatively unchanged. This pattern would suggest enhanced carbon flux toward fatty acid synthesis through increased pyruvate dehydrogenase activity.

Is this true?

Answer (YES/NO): NO